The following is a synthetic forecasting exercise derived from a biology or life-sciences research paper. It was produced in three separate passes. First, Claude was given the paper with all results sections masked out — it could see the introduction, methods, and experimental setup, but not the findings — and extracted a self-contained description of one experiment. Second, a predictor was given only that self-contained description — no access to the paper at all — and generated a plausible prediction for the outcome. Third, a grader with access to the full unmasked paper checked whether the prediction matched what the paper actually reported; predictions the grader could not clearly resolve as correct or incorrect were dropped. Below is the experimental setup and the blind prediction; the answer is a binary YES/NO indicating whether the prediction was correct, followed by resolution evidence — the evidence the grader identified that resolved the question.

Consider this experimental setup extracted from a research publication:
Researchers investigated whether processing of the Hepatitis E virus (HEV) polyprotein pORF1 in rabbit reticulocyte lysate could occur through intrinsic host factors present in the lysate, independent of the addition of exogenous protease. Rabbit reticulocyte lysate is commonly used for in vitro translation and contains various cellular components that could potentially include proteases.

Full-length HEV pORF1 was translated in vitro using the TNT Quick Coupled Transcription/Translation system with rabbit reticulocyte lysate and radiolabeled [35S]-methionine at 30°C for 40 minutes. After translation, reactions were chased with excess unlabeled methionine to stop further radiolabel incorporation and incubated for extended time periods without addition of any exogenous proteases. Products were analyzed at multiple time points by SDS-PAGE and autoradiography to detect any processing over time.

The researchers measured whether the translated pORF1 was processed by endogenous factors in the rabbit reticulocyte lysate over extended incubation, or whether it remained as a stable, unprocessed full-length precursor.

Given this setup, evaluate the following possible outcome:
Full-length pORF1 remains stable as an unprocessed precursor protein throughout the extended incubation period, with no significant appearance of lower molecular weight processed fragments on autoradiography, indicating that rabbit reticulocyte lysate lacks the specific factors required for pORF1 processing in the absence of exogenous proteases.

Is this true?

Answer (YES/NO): YES